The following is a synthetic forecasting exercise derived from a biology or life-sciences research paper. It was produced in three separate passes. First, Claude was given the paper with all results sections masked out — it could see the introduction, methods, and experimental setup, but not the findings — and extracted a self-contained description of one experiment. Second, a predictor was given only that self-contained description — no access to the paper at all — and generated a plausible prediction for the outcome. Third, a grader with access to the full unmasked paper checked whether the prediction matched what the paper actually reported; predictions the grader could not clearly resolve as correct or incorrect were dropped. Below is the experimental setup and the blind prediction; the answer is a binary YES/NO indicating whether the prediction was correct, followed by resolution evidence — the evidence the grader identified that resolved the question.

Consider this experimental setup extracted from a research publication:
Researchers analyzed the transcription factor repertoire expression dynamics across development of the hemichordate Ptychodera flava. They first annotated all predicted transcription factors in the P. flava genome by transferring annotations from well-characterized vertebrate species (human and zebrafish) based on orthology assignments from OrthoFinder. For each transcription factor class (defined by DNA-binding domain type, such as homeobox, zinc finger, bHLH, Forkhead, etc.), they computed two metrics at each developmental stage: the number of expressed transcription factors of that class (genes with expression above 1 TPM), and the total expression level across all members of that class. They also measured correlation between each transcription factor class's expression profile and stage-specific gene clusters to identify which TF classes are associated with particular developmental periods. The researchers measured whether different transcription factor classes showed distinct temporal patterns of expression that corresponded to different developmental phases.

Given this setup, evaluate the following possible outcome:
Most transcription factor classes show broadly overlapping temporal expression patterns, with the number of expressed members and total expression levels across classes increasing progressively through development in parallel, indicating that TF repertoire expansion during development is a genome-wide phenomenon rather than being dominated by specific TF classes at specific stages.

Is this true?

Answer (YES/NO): NO